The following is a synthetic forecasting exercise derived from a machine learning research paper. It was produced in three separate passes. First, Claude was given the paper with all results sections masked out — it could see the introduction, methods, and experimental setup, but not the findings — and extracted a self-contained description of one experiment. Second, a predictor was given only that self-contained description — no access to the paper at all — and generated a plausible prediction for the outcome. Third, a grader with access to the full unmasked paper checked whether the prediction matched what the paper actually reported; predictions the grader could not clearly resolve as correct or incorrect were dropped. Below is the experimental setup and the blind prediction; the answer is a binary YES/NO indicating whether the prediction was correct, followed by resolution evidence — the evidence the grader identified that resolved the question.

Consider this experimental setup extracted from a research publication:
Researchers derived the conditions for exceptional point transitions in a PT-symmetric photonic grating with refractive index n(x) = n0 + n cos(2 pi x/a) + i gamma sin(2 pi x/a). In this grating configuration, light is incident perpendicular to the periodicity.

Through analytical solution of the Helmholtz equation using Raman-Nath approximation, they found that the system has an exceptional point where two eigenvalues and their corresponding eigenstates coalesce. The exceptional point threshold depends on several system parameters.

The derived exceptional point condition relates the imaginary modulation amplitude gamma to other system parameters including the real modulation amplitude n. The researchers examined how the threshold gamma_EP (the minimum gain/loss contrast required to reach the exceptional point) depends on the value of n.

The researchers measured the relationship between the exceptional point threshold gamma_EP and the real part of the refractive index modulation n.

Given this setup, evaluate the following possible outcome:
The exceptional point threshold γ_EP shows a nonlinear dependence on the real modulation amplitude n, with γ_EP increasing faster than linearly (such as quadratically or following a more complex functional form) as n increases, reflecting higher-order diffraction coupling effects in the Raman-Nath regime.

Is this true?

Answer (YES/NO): NO